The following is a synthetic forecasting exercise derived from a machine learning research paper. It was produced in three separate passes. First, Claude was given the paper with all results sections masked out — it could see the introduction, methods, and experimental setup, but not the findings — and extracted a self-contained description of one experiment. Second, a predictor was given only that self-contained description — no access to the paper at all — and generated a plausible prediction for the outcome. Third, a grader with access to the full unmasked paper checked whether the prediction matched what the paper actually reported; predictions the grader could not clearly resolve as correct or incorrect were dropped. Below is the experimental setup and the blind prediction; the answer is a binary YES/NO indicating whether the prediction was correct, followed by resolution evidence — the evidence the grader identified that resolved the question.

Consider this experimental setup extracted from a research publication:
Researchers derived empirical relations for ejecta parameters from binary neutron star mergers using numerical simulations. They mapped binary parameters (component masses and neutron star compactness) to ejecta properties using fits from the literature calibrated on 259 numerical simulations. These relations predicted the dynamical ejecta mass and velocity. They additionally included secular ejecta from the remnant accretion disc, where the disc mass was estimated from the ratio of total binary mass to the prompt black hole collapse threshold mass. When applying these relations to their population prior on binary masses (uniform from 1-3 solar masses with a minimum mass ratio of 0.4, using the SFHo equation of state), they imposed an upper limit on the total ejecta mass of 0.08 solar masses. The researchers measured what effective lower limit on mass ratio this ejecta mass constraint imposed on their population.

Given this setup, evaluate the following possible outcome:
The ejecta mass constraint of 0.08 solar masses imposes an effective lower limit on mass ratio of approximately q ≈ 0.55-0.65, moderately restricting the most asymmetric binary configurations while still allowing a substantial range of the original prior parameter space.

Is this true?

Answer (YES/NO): YES